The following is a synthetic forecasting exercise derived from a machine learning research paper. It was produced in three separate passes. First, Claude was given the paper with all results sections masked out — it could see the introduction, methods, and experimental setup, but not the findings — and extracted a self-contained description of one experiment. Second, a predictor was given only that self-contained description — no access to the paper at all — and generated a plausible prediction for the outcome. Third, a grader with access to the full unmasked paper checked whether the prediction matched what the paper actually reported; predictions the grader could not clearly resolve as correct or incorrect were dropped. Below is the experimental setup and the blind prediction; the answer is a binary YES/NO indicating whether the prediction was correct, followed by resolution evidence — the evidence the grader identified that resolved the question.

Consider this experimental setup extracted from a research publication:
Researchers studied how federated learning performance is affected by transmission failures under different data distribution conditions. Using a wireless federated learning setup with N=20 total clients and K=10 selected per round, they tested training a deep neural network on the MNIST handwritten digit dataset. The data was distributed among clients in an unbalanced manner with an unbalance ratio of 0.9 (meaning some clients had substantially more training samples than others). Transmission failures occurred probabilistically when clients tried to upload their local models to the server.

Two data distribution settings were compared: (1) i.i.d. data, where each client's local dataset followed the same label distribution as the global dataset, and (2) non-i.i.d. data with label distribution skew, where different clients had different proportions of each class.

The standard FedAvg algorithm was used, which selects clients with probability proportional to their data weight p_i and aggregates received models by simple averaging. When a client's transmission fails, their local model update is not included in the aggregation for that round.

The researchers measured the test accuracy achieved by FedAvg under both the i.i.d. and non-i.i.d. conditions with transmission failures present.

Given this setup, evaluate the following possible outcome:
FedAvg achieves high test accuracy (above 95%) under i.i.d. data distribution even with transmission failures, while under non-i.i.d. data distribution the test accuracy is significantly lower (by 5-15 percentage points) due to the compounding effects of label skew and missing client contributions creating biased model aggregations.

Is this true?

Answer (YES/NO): YES